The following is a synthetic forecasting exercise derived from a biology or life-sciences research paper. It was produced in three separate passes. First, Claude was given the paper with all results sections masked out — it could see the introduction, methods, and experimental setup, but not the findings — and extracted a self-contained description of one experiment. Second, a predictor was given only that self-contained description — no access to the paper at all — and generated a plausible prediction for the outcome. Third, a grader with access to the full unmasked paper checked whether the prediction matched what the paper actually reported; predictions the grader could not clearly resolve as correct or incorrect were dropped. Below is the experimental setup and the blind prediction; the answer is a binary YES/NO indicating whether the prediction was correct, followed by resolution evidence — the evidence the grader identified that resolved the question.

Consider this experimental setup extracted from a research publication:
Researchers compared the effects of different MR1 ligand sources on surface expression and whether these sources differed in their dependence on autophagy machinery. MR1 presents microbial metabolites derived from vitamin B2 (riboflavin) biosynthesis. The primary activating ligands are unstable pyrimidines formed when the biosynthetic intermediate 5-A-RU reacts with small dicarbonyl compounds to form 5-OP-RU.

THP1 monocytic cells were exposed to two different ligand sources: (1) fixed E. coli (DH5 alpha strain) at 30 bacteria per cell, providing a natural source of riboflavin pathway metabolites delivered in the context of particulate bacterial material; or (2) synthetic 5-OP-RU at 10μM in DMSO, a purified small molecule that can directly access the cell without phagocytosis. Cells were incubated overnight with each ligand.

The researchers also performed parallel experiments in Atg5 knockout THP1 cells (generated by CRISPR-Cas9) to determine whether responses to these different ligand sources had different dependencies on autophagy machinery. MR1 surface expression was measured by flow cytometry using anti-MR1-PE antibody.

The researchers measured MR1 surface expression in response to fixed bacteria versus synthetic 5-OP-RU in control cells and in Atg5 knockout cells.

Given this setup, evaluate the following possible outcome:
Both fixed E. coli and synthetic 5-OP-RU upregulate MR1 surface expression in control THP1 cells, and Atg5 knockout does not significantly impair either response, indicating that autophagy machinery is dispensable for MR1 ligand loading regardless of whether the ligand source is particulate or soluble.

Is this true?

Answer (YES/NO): NO